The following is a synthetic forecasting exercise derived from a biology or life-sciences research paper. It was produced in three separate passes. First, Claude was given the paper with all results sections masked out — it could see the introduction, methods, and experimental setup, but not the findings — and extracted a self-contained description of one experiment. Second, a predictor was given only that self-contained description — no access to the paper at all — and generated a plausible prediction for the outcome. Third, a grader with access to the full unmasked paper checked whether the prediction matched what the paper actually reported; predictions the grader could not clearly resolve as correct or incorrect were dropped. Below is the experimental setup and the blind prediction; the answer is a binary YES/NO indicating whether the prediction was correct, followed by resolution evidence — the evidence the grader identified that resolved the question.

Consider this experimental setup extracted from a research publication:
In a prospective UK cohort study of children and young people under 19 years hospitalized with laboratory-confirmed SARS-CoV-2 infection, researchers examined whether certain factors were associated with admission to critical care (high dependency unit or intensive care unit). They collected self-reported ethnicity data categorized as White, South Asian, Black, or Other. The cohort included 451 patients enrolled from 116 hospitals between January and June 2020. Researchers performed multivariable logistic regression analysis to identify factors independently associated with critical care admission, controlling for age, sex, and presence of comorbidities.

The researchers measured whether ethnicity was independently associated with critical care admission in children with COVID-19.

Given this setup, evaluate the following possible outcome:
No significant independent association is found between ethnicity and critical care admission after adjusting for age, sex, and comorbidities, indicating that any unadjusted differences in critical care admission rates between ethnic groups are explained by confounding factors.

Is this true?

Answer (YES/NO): NO